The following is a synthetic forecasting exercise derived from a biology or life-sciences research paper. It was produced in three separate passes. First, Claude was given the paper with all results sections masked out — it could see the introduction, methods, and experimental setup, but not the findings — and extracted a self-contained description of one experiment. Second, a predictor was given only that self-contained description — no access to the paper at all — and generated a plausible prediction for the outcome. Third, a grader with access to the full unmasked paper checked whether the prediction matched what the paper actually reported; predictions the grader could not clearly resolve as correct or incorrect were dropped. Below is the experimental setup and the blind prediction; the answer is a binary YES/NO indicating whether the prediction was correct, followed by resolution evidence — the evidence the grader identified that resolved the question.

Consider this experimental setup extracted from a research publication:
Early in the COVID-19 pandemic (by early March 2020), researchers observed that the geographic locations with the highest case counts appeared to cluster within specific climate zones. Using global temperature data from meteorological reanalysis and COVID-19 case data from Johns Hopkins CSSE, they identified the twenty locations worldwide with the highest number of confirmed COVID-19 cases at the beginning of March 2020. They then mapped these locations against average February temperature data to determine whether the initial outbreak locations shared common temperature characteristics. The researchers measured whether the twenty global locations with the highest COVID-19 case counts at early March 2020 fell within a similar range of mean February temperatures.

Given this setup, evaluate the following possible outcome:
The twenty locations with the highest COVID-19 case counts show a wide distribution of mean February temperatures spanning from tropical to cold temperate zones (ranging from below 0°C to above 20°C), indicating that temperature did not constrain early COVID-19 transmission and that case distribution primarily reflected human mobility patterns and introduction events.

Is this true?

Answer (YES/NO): NO